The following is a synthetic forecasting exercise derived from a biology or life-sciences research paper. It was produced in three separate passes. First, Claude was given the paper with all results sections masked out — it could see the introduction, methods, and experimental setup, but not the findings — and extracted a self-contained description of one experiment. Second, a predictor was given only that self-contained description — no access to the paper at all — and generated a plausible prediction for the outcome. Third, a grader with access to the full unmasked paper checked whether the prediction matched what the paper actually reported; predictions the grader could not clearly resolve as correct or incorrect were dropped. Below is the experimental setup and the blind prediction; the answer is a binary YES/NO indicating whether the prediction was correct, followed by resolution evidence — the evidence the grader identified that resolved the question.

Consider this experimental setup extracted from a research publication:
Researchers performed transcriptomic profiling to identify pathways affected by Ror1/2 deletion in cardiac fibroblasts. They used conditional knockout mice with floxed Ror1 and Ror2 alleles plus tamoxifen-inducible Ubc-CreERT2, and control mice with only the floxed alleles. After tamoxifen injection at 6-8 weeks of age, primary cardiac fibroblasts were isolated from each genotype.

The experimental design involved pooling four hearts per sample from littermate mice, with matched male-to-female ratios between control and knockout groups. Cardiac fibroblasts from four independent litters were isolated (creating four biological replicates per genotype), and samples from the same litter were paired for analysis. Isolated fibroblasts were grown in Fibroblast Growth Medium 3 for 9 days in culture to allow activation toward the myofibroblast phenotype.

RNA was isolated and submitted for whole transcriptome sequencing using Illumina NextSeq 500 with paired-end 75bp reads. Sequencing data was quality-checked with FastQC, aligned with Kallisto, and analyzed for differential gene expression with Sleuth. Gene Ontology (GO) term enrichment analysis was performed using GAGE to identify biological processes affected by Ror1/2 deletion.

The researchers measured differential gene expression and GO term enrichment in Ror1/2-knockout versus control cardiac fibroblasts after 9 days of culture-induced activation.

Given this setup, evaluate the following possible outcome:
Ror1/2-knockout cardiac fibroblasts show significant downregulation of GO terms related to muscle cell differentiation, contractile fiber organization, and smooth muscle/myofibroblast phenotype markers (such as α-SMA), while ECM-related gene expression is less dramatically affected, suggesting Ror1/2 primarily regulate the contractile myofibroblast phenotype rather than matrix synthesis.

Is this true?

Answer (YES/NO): NO